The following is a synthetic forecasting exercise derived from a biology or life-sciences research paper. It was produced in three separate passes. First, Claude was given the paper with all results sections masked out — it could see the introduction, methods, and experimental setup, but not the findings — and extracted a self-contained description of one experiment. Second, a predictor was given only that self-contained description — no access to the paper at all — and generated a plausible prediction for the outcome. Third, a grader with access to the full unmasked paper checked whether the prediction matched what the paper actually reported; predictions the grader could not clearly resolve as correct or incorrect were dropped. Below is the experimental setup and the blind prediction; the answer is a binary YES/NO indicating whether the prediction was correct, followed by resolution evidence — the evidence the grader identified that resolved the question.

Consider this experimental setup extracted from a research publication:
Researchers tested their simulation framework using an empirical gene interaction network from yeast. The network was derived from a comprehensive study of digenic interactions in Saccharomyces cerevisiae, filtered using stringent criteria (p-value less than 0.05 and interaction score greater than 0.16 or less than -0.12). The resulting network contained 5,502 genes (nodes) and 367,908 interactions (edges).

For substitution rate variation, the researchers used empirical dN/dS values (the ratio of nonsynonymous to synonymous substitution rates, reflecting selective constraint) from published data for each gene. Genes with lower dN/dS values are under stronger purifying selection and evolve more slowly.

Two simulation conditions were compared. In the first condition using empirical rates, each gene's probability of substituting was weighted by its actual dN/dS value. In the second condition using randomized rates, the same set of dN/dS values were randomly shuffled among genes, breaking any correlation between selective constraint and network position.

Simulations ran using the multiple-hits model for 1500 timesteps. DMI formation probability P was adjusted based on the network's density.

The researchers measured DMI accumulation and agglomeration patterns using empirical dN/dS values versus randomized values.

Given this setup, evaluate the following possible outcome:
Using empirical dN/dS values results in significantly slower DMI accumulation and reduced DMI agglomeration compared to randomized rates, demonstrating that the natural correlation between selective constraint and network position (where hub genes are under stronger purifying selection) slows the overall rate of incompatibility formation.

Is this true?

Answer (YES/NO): NO